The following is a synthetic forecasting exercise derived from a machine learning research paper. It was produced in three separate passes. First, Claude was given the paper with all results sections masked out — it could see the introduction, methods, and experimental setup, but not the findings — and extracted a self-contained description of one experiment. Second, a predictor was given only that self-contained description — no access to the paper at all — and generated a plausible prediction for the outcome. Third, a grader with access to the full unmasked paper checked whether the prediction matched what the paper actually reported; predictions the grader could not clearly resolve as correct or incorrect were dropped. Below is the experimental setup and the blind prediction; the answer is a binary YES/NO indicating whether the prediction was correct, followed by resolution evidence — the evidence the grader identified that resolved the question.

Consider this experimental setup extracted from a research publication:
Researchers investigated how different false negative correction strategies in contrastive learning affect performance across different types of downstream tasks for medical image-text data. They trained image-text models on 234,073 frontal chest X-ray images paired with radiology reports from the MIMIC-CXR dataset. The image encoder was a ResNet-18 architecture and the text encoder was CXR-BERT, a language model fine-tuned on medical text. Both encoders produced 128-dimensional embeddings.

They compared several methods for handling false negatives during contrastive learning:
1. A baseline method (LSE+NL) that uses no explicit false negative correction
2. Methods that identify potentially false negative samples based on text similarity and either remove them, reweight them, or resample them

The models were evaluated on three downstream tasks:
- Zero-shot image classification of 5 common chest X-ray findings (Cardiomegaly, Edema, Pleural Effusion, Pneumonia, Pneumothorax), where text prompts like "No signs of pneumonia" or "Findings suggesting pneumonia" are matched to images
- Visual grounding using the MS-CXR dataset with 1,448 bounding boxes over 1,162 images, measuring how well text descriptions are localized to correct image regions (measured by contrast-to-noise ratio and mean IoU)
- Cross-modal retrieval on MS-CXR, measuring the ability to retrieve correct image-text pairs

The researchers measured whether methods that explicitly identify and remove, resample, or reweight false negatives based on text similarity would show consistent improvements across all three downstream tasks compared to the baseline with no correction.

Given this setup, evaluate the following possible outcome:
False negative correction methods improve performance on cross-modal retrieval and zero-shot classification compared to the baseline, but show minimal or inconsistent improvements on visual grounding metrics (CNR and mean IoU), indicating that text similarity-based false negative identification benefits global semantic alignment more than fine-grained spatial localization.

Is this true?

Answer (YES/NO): NO